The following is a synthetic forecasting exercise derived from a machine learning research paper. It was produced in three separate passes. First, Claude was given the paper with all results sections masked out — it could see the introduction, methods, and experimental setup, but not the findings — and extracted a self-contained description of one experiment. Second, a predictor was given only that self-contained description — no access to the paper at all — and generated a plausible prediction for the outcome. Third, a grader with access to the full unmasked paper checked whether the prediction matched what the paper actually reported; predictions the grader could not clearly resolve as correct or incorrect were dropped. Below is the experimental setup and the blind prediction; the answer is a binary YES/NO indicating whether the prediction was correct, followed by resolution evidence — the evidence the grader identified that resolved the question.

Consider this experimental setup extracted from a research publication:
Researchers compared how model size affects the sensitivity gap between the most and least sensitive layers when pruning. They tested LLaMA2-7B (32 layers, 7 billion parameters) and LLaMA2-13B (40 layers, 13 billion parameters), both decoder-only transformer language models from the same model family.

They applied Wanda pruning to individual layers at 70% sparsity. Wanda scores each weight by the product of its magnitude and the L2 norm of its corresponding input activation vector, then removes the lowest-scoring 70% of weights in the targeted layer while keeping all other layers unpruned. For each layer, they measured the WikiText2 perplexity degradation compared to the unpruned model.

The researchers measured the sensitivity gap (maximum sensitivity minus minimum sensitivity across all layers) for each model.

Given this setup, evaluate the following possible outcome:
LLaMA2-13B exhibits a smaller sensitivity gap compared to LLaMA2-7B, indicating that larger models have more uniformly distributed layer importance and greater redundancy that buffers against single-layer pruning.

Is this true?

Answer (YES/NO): YES